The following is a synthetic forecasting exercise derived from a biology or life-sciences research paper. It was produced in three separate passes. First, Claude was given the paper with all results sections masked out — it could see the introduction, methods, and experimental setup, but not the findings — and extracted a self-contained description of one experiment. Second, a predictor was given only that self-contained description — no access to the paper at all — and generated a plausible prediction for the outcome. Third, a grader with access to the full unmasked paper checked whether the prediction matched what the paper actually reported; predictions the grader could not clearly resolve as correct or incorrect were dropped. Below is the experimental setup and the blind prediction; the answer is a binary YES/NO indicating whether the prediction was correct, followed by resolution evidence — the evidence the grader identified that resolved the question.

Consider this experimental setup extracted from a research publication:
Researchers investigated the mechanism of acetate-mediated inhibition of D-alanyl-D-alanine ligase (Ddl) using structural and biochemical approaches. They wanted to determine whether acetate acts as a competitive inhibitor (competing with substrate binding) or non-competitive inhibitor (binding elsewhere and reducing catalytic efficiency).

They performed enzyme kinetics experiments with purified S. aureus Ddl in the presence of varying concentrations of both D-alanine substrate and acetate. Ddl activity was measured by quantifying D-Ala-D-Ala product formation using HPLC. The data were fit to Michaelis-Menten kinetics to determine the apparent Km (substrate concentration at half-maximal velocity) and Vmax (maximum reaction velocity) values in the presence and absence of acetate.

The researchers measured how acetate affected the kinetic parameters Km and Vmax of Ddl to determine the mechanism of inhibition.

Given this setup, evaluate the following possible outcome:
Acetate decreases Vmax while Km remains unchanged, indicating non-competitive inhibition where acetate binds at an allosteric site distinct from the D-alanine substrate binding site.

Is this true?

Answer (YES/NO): NO